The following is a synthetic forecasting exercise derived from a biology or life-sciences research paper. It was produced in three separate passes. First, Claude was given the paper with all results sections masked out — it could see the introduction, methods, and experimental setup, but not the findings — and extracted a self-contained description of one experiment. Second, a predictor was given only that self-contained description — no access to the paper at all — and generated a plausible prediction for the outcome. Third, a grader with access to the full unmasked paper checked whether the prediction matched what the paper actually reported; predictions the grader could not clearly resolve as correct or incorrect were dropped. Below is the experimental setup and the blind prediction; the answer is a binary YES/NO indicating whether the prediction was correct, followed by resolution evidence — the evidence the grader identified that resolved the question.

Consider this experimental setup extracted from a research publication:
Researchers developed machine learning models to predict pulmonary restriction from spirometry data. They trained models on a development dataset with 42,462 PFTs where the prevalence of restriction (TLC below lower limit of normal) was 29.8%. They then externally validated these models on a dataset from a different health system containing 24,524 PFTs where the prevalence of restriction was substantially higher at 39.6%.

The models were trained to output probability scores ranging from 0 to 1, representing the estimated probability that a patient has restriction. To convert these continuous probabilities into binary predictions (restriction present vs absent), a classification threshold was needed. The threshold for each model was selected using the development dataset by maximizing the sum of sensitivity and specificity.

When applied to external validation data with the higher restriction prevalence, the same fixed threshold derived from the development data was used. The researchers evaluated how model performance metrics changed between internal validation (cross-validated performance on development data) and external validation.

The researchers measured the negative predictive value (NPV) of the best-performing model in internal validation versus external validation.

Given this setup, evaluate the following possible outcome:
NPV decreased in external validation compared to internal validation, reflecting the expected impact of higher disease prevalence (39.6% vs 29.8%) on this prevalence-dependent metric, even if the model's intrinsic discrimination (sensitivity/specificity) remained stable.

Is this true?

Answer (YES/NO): YES